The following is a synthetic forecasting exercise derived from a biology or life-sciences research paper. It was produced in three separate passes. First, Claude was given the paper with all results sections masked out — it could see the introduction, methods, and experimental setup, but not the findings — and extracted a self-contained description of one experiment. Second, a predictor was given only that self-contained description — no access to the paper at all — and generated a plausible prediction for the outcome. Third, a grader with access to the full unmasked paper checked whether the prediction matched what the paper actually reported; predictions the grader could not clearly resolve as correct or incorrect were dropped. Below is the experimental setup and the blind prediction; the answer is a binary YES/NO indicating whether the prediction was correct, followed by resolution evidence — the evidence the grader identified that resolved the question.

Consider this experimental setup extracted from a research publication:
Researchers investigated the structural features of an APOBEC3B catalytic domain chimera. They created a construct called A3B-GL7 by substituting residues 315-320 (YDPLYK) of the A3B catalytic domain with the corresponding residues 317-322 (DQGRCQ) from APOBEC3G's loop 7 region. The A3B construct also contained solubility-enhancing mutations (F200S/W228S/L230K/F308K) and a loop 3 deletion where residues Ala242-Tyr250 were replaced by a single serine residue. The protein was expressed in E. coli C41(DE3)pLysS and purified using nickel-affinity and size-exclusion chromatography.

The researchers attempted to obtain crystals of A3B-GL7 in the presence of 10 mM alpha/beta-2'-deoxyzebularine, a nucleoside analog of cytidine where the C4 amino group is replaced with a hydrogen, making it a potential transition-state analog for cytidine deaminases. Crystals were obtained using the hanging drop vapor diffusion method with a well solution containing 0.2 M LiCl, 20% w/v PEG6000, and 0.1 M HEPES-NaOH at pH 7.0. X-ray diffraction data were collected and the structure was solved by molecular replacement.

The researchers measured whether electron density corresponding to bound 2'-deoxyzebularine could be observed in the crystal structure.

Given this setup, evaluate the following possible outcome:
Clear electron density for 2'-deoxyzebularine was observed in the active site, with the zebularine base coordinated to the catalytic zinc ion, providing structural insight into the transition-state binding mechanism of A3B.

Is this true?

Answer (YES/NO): NO